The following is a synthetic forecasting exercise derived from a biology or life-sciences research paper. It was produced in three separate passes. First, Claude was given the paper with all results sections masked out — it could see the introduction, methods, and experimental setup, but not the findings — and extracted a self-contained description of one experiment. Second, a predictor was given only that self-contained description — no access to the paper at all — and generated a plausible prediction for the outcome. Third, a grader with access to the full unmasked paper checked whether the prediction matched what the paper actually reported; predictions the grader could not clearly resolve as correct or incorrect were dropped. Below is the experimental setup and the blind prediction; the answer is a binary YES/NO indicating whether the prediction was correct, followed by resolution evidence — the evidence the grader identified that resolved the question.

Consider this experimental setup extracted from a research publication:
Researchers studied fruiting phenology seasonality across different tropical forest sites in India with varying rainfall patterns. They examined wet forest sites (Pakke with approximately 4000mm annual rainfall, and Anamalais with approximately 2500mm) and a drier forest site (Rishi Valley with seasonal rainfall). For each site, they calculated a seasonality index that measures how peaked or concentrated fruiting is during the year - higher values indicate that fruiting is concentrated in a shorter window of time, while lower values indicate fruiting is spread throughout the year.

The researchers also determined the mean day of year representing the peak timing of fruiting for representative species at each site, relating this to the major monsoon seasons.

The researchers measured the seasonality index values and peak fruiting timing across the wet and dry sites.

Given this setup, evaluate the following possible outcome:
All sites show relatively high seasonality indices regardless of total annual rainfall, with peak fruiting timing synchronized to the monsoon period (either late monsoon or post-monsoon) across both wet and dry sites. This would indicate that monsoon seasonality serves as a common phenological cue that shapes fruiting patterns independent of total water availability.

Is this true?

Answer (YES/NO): NO